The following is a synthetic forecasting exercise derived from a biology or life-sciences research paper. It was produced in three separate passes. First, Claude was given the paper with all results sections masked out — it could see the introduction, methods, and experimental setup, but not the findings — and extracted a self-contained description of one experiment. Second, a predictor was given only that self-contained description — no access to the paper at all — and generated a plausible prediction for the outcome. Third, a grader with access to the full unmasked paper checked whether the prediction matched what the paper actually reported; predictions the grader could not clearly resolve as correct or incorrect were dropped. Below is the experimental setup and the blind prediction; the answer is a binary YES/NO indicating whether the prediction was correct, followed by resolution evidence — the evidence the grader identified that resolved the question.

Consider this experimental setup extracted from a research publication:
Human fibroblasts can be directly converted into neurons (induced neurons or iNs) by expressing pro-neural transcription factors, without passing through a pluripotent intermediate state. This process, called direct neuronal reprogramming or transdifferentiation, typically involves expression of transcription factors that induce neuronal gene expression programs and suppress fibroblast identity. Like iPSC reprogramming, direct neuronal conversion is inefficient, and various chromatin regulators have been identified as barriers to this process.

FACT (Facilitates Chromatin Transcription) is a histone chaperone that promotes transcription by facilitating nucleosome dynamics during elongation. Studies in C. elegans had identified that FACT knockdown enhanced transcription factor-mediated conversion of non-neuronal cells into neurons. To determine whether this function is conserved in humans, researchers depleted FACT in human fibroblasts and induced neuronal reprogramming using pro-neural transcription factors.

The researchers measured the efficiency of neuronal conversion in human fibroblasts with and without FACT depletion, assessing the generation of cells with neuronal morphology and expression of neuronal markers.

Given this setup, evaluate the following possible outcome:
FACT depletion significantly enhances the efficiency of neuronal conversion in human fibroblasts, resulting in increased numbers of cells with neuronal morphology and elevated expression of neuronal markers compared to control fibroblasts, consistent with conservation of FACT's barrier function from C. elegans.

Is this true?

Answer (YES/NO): YES